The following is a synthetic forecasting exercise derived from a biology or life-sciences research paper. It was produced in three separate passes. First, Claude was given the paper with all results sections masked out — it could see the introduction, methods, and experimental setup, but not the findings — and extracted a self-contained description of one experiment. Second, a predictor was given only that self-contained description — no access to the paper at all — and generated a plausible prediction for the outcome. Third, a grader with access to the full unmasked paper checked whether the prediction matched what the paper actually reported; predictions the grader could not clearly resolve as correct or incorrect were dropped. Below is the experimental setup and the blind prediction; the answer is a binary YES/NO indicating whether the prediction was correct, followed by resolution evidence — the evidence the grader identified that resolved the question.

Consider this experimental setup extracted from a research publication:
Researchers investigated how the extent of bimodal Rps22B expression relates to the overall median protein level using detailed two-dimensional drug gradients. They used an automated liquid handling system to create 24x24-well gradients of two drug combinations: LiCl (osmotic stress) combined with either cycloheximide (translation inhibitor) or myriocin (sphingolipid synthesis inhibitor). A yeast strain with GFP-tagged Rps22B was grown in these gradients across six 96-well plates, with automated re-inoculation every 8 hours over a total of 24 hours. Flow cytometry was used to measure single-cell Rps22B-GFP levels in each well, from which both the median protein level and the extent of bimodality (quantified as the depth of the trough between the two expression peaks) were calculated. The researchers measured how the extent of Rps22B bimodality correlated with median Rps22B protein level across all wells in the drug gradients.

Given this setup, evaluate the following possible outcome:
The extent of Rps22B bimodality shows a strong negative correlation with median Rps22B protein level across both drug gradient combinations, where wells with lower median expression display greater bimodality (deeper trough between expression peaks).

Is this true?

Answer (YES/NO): NO